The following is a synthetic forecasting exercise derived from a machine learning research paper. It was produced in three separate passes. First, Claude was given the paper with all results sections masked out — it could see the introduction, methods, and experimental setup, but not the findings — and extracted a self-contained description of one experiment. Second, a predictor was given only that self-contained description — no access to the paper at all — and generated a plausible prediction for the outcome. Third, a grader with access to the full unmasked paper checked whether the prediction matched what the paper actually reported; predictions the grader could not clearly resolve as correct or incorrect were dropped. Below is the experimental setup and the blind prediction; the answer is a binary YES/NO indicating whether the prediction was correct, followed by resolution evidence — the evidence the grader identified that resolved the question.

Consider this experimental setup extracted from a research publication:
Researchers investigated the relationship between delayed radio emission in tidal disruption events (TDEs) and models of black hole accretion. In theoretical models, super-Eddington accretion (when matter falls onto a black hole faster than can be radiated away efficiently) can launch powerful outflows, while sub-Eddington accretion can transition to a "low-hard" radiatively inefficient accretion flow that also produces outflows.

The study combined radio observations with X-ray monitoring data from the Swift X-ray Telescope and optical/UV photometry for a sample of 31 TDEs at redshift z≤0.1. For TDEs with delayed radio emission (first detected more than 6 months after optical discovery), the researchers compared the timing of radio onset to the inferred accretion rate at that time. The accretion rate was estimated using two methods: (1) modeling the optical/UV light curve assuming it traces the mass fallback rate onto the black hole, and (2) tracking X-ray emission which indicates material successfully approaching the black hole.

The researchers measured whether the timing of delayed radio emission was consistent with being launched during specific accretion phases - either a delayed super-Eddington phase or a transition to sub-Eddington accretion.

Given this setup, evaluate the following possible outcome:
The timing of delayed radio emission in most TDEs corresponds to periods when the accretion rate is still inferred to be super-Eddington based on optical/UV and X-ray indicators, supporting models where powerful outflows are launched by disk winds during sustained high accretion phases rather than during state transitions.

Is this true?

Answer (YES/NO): NO